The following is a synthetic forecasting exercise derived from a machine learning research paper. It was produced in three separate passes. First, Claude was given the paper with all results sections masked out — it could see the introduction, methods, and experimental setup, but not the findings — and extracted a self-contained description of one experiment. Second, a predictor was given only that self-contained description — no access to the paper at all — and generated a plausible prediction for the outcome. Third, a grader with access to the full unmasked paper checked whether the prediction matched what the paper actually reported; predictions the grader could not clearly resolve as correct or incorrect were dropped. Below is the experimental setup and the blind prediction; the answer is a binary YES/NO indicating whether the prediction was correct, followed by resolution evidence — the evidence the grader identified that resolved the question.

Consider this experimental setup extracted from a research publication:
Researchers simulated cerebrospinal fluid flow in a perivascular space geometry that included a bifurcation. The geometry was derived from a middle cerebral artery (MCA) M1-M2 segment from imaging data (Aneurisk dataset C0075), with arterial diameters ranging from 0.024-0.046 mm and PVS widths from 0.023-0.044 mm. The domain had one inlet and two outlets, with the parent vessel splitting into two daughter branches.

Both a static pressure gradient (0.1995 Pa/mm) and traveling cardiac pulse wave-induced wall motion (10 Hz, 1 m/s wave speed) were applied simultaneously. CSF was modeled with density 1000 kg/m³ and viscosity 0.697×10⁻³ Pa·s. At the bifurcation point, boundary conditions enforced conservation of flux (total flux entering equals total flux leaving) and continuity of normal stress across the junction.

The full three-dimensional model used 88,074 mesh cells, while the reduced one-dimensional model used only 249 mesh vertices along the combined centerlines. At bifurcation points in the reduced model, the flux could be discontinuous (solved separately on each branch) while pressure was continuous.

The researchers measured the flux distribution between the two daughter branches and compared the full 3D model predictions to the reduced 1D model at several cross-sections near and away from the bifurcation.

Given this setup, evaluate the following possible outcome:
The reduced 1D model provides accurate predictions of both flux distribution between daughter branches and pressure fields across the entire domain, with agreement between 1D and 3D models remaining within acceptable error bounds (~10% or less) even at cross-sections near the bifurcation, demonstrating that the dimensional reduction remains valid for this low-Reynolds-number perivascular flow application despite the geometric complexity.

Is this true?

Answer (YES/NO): NO